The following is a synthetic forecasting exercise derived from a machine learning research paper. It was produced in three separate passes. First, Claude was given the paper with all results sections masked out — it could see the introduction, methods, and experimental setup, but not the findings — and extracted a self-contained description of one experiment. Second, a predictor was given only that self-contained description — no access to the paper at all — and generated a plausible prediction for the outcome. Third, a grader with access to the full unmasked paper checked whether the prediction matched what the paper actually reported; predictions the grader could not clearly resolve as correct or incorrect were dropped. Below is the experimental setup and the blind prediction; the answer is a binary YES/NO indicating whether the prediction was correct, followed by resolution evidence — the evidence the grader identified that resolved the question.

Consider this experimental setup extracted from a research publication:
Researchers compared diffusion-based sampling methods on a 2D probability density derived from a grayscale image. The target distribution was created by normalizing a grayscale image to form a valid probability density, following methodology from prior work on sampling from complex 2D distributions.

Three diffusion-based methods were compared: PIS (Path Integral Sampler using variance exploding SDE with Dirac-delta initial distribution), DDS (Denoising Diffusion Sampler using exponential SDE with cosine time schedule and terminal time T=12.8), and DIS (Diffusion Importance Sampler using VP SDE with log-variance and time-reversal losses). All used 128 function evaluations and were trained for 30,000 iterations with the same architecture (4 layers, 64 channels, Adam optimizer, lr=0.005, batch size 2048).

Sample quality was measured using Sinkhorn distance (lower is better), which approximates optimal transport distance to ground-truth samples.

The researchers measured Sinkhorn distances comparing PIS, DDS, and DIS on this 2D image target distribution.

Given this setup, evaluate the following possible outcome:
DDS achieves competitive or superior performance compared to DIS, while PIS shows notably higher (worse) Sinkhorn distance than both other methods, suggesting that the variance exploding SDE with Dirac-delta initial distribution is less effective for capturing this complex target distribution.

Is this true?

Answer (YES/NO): NO